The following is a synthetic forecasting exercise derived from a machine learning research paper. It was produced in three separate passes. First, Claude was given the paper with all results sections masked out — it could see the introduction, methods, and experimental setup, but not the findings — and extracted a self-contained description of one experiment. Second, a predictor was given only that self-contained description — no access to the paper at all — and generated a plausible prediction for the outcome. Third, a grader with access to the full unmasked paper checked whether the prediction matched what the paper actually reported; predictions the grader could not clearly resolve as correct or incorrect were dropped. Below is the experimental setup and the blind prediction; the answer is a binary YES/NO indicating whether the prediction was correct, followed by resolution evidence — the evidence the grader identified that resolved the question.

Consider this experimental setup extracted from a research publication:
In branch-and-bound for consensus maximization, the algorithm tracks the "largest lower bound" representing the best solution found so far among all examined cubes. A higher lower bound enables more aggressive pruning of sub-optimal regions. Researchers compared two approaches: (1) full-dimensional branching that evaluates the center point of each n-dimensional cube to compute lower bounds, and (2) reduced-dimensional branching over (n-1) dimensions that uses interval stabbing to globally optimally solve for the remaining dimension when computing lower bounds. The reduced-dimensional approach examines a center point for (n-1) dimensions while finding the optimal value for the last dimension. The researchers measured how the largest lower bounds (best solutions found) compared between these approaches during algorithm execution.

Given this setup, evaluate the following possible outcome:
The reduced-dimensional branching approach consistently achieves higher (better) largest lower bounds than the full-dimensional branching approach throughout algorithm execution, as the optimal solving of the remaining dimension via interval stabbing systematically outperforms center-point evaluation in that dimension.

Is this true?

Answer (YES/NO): YES